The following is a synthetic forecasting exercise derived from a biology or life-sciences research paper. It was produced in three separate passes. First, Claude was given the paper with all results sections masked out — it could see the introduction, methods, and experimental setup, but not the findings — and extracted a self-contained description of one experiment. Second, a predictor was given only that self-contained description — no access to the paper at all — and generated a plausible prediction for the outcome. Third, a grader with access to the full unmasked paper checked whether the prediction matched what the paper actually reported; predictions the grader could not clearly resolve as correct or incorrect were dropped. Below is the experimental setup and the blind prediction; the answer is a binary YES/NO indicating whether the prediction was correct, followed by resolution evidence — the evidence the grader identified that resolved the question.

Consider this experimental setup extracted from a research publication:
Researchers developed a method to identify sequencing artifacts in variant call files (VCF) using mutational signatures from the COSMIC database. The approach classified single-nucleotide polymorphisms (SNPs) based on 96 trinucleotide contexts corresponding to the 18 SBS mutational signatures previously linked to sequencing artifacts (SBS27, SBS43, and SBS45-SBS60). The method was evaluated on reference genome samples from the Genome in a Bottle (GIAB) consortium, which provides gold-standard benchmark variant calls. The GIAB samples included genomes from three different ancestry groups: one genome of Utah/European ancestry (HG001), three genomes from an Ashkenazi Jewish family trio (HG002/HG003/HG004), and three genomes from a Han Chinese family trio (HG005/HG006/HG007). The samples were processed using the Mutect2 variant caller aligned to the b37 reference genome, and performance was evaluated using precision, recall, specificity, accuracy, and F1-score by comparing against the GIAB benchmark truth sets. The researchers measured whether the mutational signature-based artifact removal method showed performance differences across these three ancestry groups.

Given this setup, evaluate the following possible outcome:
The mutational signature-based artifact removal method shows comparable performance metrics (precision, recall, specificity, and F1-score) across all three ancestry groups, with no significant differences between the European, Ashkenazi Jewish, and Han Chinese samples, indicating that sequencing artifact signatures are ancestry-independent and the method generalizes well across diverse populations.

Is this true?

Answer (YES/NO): NO